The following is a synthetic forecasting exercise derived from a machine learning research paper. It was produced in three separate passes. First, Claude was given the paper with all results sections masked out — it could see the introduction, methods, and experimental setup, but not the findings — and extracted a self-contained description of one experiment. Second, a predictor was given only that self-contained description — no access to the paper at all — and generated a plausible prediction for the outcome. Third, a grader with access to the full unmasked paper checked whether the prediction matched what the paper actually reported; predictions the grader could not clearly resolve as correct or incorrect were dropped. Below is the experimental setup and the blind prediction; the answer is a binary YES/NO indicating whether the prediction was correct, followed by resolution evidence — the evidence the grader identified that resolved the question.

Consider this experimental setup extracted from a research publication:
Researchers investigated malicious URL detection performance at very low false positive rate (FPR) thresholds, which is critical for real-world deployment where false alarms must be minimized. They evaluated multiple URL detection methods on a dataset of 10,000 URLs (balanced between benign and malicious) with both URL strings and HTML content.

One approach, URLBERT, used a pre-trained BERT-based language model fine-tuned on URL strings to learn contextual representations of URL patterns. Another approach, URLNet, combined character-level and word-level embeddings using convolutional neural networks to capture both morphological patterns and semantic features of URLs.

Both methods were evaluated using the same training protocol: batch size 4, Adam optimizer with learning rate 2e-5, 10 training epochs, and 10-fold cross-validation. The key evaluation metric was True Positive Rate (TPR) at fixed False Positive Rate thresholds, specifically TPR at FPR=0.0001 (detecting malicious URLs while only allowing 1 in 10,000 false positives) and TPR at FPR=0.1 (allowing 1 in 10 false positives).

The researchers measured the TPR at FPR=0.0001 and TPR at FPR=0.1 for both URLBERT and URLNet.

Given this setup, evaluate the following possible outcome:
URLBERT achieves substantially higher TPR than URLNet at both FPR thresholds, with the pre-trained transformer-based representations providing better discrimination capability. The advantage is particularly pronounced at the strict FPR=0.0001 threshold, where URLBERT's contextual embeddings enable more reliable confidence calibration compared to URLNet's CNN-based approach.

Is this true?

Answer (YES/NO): YES